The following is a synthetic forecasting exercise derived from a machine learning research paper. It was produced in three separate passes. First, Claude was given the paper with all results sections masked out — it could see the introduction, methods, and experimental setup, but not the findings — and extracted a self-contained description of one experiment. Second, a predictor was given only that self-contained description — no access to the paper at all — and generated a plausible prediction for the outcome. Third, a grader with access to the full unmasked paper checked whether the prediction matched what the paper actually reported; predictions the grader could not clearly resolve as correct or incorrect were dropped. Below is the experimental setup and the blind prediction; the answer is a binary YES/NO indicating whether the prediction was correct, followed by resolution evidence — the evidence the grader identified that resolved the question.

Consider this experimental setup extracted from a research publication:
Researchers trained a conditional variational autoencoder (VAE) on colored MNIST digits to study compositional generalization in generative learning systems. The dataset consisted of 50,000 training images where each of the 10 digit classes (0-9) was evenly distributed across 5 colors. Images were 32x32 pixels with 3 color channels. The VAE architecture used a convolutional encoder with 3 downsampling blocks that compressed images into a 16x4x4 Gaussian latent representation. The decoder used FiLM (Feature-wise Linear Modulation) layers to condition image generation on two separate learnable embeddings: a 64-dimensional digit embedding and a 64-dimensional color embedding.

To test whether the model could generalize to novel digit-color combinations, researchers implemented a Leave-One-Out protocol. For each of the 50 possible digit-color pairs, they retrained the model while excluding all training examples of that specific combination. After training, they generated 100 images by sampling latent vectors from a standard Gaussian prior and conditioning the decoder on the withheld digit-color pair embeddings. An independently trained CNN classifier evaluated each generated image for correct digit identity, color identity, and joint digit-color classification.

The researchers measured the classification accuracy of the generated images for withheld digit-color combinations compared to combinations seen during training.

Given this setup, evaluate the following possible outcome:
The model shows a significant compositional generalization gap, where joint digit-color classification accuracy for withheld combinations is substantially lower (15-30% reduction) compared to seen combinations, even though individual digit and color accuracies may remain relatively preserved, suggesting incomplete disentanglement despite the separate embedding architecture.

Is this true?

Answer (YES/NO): NO